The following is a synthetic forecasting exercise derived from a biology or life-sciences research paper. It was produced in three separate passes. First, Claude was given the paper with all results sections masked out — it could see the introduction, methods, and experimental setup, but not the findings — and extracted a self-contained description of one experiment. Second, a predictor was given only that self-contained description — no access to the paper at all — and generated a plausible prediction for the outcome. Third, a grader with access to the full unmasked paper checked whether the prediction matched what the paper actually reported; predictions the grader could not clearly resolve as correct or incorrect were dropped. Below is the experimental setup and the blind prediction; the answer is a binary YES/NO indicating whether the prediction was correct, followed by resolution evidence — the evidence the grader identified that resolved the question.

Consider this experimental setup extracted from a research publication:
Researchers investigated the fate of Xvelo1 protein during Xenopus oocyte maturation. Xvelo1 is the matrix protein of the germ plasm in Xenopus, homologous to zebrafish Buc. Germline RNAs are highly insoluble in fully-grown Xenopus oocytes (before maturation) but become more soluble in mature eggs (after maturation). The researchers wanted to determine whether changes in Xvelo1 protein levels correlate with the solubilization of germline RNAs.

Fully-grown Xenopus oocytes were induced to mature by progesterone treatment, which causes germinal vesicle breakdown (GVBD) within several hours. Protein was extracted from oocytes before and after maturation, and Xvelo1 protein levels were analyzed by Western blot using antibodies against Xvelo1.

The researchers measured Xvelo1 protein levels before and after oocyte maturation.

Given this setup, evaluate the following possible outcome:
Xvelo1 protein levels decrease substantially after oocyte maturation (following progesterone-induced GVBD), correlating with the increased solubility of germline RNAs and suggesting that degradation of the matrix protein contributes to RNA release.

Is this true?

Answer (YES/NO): YES